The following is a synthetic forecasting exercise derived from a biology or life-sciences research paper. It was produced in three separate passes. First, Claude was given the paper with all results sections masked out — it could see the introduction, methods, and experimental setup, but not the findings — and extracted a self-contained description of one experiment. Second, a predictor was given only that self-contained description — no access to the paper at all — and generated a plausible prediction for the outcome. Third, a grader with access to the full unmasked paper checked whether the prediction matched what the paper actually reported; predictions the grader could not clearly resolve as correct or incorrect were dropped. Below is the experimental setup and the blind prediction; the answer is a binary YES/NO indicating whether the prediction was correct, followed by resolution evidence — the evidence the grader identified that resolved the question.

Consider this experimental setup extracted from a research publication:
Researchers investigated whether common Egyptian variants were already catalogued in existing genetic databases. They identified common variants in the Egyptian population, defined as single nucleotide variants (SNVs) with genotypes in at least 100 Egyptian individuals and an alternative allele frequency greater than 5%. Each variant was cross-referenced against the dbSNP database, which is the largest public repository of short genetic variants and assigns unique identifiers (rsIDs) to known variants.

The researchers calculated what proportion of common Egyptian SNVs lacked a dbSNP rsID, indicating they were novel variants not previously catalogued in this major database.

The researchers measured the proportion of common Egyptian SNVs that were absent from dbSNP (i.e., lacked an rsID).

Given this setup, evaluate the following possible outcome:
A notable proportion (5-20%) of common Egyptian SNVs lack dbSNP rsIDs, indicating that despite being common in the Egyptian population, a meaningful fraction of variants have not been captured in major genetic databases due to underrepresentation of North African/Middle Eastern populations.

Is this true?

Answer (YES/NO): NO